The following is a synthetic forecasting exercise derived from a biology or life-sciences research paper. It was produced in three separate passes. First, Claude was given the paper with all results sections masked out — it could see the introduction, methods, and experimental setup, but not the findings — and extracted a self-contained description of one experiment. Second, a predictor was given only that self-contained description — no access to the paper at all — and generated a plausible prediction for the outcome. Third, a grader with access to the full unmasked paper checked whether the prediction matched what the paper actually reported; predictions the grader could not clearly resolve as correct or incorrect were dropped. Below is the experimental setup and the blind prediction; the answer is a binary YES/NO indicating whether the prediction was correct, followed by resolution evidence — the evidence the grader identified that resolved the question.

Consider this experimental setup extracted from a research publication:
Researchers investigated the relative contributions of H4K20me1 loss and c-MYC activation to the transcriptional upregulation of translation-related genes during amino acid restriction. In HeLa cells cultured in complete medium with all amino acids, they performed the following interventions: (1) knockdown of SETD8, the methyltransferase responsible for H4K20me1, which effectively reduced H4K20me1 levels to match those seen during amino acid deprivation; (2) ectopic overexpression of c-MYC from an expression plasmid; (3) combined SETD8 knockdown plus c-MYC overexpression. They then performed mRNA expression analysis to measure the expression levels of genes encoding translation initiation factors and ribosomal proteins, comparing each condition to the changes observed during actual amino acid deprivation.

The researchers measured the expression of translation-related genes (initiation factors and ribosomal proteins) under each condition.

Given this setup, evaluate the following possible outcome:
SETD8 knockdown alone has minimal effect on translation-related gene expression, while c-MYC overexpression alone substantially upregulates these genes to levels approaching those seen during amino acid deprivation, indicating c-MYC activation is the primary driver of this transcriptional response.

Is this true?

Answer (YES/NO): NO